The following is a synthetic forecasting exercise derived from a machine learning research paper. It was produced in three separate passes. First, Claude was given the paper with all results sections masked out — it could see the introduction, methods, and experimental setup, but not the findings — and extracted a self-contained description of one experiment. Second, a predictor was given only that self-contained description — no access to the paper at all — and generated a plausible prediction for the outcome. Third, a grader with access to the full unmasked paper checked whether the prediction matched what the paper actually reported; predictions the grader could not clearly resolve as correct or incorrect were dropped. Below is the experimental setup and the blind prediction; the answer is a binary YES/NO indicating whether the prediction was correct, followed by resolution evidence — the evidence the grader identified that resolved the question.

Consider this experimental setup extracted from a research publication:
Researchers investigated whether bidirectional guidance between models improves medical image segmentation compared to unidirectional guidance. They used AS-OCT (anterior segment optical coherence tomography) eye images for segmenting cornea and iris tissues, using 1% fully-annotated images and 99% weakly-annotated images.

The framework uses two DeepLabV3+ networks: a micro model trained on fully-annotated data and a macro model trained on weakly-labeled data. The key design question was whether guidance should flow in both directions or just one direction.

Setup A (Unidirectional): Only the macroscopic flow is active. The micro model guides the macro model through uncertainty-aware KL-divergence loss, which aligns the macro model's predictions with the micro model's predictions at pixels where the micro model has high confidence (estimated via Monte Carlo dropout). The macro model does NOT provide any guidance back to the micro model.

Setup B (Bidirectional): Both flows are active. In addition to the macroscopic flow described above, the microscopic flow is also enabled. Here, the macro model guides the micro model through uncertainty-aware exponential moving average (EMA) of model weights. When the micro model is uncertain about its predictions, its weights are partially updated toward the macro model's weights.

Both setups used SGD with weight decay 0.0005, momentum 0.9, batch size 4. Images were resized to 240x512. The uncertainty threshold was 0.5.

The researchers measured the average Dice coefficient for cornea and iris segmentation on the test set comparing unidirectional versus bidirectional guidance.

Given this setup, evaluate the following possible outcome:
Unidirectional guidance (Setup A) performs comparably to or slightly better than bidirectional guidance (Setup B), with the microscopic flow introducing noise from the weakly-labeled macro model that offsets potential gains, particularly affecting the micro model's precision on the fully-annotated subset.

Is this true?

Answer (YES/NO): NO